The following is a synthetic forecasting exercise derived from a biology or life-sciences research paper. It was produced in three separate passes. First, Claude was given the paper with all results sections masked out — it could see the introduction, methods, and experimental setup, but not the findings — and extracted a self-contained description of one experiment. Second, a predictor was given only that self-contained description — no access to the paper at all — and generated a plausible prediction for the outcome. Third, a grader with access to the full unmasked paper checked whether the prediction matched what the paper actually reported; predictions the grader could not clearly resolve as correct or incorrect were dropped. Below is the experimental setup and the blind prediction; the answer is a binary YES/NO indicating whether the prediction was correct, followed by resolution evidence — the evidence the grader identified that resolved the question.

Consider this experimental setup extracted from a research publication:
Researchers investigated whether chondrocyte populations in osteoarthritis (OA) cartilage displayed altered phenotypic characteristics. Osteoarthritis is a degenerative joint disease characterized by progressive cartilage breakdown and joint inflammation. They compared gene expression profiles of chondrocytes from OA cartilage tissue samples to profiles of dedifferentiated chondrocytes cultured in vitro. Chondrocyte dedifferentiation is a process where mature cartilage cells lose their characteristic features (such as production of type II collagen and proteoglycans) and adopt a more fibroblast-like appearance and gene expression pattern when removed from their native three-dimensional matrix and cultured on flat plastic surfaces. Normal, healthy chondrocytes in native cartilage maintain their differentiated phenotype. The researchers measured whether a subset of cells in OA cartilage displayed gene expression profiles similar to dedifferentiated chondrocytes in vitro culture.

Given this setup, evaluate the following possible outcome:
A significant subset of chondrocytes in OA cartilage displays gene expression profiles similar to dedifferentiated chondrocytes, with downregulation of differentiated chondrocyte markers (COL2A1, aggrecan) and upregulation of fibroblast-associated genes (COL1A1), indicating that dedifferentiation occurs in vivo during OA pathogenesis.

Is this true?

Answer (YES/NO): NO